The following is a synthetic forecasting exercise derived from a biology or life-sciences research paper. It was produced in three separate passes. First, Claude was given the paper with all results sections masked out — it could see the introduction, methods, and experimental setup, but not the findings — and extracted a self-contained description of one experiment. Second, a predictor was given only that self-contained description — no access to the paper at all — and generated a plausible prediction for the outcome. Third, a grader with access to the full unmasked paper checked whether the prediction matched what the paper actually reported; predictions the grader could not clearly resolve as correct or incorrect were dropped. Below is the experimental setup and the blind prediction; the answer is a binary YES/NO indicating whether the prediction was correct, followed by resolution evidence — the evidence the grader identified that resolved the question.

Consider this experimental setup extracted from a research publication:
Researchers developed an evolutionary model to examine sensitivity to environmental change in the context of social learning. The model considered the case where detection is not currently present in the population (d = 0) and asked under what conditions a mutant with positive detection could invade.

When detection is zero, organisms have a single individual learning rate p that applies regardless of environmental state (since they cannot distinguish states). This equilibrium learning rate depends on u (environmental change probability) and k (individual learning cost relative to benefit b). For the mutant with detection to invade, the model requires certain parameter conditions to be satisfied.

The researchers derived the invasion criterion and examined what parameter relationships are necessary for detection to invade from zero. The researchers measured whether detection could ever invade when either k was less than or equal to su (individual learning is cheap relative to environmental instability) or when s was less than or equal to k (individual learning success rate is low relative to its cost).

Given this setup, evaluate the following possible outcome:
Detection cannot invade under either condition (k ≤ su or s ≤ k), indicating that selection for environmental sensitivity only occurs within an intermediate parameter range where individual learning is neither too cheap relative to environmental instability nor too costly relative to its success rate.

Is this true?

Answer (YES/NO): YES